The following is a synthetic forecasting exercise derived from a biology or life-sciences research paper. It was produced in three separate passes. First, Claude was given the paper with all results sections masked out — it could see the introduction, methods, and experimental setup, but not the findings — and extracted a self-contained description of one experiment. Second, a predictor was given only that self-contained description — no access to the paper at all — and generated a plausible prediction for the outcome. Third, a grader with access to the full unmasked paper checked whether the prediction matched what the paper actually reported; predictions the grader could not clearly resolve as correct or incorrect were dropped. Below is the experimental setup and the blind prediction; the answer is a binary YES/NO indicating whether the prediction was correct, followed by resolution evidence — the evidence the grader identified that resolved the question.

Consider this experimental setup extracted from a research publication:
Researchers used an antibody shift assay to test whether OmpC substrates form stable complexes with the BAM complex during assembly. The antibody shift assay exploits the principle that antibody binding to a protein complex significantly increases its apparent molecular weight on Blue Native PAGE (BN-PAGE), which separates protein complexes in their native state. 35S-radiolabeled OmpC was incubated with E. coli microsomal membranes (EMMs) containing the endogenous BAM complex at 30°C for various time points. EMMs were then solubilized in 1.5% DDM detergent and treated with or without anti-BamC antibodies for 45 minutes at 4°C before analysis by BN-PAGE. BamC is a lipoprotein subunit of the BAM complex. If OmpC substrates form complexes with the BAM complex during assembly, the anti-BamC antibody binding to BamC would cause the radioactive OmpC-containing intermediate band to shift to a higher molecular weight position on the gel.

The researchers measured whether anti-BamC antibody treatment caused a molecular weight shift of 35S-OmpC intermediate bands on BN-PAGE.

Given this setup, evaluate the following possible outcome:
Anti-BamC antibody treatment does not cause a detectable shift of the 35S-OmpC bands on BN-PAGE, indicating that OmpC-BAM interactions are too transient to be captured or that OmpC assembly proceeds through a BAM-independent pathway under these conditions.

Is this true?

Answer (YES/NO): NO